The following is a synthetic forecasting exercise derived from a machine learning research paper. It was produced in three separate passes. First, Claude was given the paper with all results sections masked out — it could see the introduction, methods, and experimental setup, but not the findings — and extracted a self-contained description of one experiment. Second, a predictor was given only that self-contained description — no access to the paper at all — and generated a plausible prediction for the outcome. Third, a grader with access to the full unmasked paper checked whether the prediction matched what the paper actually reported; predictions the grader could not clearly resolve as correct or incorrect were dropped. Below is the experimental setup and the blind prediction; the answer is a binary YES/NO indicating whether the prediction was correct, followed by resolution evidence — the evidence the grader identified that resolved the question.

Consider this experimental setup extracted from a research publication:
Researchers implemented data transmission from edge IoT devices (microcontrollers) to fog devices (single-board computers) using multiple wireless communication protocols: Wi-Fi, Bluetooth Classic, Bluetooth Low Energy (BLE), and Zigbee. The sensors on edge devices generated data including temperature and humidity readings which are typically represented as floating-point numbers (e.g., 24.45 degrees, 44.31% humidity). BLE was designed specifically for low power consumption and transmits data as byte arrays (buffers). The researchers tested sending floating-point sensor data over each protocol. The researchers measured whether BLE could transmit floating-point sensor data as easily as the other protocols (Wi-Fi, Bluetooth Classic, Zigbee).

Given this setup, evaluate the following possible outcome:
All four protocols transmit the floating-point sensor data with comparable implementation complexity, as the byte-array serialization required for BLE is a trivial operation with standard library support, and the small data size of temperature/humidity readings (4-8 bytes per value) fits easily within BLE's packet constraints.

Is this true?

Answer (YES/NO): NO